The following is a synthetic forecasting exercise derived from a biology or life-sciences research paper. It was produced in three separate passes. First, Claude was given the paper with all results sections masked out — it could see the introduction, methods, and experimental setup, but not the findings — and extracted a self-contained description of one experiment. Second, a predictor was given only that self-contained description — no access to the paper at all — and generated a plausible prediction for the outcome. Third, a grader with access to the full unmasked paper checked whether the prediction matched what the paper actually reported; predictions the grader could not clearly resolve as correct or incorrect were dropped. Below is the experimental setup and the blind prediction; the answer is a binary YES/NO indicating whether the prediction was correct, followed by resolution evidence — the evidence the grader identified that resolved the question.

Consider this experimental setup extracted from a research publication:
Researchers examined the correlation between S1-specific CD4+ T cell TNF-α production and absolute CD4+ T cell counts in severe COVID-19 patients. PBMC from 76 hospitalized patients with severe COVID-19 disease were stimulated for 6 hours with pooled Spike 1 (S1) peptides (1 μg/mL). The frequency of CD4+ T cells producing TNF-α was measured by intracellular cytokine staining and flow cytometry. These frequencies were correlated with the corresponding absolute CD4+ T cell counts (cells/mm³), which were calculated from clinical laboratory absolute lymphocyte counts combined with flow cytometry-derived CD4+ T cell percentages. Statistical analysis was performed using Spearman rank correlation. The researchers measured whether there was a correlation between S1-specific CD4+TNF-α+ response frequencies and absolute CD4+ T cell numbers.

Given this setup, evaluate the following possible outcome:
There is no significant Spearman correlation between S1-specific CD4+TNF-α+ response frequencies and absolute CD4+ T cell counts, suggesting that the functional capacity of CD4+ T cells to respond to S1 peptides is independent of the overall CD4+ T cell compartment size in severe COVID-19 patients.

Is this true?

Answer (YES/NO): NO